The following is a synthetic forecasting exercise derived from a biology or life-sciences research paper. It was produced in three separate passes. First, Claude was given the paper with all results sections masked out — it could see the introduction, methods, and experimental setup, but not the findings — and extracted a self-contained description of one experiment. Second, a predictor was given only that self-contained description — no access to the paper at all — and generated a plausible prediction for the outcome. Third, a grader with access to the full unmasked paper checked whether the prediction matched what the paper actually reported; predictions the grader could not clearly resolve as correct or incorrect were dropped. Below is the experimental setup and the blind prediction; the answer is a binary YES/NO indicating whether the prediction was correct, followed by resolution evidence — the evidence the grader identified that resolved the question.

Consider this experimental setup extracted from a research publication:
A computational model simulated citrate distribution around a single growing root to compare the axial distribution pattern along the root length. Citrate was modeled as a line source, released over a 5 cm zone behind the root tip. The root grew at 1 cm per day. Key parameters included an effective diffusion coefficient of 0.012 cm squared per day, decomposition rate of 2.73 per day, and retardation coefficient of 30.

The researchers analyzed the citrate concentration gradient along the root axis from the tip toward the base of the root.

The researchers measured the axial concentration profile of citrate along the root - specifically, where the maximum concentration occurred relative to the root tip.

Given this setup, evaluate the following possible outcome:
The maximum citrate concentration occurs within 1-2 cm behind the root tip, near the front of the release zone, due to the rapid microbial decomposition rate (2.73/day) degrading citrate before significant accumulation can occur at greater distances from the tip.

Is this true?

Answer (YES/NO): NO